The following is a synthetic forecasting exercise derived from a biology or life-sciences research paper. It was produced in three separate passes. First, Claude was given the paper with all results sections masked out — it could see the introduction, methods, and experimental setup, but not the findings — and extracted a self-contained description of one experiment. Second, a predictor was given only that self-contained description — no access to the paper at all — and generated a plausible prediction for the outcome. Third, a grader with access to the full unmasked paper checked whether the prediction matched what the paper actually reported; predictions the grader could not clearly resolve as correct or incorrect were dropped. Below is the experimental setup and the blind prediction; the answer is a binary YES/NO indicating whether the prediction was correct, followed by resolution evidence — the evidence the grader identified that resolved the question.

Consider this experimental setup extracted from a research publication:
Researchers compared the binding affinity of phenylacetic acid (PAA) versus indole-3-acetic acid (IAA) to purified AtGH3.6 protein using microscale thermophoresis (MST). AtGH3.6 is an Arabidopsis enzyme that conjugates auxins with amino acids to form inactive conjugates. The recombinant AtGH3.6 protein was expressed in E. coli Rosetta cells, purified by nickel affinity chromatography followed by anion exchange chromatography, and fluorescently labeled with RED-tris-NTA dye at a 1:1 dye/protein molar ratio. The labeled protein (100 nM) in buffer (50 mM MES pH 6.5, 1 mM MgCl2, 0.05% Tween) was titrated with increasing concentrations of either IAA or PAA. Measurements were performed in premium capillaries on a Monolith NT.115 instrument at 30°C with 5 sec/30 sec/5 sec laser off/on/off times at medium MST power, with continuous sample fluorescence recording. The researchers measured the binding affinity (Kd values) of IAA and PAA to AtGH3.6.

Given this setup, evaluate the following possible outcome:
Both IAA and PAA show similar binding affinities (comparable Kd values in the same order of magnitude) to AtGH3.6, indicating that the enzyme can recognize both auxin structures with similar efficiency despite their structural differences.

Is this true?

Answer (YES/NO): YES